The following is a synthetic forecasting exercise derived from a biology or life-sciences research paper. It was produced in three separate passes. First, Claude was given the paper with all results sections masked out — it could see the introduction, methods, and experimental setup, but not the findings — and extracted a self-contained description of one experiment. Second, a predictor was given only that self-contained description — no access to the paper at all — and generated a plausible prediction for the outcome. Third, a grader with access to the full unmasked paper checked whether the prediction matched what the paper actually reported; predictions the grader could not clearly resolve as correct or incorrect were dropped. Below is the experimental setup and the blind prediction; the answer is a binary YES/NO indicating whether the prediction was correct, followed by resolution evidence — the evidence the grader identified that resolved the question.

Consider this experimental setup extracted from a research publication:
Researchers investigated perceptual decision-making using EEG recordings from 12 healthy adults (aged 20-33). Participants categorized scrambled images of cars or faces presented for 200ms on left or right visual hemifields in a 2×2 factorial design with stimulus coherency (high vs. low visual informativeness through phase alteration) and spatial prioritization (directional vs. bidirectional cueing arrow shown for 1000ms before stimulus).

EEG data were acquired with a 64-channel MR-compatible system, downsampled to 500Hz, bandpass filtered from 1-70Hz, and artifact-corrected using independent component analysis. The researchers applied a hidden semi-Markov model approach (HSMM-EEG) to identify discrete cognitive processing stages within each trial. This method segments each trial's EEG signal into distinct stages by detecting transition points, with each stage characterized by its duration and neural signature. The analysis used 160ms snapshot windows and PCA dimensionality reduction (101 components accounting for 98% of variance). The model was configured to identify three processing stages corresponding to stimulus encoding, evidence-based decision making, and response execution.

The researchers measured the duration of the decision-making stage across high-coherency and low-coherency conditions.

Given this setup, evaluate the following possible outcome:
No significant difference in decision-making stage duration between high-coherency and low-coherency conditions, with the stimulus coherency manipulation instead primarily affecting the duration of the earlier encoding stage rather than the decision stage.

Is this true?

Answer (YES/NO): NO